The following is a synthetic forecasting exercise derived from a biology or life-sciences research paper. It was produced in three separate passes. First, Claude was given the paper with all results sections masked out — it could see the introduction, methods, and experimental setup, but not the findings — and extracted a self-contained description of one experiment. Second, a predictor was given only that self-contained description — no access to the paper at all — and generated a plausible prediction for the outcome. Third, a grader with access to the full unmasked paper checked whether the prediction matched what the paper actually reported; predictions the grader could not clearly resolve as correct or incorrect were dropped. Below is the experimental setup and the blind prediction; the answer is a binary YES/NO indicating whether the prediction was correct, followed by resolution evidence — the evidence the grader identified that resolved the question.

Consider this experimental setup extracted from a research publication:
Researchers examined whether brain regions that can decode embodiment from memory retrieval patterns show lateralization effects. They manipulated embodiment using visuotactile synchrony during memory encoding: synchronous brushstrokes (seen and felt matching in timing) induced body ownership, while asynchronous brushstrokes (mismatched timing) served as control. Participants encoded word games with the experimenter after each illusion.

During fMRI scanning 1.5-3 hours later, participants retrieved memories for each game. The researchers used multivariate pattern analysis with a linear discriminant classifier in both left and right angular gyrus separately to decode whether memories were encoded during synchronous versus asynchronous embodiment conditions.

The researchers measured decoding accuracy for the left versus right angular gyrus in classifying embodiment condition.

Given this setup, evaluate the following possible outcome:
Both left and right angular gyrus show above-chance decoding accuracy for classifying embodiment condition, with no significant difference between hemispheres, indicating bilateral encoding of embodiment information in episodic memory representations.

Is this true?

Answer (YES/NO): NO